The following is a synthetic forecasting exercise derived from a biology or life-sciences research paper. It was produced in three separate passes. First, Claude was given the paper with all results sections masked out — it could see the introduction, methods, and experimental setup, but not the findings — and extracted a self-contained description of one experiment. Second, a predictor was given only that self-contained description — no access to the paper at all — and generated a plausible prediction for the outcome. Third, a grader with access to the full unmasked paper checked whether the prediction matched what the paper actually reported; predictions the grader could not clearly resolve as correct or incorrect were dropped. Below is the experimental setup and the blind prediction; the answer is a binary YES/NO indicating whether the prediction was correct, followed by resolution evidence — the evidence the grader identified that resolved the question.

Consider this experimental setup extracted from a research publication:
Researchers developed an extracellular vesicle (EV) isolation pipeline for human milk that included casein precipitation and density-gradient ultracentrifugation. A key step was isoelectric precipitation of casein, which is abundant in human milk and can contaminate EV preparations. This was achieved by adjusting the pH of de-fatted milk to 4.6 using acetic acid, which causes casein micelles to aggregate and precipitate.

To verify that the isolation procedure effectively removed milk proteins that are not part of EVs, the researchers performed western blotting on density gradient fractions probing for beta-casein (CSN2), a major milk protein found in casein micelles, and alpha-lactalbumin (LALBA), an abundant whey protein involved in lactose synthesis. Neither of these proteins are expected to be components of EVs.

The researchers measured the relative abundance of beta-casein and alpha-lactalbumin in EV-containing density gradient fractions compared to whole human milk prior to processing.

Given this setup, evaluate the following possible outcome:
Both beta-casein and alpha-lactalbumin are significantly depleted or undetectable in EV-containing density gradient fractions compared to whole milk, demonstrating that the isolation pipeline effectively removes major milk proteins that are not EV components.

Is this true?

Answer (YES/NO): YES